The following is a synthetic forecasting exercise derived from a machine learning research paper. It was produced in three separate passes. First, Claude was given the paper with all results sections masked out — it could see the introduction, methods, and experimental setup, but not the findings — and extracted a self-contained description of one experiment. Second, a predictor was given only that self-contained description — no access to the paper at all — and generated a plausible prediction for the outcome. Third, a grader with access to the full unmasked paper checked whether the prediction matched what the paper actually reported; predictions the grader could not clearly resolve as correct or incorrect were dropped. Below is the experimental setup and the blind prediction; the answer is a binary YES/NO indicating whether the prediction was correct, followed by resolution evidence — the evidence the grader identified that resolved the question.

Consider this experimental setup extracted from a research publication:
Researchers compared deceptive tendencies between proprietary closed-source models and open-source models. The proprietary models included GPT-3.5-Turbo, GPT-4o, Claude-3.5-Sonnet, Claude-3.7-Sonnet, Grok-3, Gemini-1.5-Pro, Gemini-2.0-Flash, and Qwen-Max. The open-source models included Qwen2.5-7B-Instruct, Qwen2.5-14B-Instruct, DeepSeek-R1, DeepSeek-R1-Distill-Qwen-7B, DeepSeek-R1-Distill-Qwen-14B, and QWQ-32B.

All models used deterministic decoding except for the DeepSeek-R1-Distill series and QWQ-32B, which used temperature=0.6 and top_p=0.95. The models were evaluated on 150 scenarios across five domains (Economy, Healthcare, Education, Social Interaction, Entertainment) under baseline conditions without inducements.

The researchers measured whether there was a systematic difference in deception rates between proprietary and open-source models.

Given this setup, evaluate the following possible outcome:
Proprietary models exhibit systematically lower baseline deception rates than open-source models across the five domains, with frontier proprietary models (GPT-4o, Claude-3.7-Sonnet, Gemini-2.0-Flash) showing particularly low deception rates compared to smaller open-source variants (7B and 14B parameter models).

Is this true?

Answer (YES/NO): NO